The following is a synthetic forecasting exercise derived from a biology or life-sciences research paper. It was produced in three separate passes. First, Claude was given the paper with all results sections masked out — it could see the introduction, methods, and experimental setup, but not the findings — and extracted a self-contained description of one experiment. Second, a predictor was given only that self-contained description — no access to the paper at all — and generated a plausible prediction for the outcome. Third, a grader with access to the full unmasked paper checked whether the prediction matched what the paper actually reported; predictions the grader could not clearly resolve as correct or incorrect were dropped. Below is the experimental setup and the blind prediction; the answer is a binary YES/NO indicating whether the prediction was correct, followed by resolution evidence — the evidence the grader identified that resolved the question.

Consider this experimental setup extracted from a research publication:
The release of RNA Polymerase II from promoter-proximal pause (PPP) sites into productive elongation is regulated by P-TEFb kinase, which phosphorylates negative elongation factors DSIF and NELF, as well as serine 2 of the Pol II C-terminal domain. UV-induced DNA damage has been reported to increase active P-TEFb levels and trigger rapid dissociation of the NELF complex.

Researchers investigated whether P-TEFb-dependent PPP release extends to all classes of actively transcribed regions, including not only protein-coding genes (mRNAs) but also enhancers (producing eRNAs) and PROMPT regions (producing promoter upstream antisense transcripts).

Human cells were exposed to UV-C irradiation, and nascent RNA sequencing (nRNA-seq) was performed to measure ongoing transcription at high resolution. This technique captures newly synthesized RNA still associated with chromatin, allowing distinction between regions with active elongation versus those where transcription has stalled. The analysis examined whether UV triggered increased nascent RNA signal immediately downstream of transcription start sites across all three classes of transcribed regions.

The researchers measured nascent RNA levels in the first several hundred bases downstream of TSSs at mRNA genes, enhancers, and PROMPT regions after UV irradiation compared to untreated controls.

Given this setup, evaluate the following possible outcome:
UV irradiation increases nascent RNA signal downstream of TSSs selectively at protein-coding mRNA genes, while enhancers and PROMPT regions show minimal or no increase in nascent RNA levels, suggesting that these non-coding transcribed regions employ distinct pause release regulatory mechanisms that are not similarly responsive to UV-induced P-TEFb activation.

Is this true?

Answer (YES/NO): NO